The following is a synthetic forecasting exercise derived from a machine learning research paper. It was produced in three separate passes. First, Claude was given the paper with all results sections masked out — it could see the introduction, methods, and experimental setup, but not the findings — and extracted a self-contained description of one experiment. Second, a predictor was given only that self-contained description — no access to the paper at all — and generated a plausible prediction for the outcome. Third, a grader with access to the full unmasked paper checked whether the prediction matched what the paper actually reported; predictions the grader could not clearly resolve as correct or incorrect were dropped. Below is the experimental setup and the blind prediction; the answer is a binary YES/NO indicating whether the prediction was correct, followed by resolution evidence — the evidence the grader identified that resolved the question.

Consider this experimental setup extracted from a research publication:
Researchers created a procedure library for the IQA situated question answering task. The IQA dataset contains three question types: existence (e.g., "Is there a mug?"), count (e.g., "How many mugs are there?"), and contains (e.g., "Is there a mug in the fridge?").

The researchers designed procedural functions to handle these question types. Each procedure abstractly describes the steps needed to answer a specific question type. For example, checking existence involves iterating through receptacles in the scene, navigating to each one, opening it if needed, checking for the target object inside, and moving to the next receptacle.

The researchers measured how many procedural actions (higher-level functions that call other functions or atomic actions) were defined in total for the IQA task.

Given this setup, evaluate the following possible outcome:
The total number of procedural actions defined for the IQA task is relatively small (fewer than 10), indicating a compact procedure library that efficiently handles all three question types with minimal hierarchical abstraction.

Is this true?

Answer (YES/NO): YES